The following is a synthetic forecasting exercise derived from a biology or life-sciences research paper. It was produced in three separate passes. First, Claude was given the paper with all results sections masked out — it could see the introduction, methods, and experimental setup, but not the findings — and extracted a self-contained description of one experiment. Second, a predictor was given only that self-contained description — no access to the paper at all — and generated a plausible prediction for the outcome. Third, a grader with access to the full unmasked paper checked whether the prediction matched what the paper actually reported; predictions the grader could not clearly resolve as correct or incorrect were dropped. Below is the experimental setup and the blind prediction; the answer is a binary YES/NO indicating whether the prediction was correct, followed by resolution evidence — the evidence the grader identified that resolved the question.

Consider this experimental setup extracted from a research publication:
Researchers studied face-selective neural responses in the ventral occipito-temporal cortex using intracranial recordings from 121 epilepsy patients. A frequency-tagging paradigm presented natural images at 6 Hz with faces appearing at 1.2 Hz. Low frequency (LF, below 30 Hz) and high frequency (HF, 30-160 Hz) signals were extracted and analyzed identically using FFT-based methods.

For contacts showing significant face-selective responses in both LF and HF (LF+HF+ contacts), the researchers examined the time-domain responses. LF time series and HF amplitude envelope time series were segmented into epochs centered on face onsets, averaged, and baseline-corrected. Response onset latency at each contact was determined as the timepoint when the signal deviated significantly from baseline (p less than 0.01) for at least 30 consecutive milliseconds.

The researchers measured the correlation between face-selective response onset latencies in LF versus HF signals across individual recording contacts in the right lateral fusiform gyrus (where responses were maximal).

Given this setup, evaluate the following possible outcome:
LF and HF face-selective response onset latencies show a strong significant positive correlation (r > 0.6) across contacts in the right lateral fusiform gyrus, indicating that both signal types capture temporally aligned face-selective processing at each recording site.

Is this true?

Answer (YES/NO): NO